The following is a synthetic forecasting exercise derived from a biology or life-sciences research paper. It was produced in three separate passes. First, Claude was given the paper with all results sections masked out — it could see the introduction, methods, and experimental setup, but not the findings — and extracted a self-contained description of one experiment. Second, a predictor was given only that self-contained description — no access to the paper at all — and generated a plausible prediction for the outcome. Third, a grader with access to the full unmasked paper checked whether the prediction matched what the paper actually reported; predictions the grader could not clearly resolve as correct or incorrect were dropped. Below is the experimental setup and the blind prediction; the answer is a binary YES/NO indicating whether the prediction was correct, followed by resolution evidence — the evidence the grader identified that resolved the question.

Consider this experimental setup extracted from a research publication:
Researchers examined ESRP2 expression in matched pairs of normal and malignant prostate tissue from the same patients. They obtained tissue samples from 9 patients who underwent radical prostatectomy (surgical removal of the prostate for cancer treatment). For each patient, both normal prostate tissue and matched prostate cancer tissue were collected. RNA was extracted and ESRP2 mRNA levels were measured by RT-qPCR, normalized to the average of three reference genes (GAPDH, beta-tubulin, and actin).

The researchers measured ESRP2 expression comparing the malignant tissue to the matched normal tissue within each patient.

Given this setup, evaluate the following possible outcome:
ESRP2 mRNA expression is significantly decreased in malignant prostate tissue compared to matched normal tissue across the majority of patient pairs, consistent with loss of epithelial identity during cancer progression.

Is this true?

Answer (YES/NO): NO